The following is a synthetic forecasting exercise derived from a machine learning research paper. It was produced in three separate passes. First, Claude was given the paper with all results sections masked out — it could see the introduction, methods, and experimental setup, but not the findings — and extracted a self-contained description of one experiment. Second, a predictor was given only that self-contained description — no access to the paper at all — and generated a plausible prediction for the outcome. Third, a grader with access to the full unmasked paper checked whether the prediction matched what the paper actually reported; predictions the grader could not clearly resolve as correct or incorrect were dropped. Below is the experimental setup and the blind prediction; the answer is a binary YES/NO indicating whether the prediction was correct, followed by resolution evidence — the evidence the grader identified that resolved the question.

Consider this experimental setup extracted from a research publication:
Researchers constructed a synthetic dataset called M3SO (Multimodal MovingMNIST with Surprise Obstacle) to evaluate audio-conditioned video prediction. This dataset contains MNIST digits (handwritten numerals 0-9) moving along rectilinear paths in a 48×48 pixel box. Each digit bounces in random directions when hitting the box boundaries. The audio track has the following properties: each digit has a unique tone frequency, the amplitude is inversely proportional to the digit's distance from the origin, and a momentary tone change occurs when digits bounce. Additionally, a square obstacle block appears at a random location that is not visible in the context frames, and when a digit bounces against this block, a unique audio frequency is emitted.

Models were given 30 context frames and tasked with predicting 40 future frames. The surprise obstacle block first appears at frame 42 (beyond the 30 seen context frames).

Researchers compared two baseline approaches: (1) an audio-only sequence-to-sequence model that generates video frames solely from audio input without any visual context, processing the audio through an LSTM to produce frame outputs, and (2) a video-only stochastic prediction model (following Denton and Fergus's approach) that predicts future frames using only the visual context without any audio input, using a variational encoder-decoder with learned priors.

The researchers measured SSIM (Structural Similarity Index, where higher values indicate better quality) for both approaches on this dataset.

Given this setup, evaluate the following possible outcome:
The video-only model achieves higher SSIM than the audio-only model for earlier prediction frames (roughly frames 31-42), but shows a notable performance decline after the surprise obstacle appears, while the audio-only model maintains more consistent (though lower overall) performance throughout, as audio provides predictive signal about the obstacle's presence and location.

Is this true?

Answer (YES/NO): NO